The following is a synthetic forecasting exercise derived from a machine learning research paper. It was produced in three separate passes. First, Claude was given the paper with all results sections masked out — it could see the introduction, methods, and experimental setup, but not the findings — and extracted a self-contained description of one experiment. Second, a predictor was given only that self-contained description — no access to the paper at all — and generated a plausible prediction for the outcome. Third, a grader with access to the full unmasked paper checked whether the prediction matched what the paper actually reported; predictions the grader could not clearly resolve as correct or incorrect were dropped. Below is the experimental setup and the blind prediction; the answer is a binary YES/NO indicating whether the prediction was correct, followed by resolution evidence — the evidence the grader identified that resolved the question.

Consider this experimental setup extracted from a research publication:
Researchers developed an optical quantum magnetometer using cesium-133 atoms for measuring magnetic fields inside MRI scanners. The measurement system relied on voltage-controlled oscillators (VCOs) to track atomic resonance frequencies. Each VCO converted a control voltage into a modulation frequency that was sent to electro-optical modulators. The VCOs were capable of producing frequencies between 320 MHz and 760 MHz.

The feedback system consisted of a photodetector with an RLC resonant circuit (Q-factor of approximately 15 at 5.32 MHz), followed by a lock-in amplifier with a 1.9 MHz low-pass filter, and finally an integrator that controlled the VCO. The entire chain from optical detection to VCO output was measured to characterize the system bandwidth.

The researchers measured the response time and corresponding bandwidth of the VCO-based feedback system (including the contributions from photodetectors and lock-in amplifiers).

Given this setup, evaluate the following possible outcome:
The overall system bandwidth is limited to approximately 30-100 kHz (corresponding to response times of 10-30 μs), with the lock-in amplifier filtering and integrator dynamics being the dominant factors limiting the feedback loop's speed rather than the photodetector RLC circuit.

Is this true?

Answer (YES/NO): NO